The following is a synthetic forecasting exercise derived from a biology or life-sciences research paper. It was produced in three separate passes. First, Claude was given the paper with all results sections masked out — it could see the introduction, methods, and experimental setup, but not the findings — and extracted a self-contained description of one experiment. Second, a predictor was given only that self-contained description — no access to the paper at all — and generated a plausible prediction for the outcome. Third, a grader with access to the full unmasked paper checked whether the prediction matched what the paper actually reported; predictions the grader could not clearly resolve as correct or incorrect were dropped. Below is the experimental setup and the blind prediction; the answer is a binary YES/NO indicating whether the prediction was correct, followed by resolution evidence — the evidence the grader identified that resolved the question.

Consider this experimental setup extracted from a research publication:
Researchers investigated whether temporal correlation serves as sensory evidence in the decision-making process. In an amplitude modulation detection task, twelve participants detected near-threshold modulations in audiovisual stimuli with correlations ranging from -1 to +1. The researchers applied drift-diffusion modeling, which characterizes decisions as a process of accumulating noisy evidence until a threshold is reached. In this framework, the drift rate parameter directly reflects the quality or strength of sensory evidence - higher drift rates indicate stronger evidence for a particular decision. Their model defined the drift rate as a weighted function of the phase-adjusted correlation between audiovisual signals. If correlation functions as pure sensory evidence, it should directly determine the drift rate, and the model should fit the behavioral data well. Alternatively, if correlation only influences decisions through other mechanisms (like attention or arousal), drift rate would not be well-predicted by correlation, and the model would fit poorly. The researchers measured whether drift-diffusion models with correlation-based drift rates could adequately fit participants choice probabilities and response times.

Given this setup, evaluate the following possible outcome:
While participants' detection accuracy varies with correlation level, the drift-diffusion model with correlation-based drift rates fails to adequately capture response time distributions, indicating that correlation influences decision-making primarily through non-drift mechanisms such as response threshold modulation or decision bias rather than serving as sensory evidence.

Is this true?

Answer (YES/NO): NO